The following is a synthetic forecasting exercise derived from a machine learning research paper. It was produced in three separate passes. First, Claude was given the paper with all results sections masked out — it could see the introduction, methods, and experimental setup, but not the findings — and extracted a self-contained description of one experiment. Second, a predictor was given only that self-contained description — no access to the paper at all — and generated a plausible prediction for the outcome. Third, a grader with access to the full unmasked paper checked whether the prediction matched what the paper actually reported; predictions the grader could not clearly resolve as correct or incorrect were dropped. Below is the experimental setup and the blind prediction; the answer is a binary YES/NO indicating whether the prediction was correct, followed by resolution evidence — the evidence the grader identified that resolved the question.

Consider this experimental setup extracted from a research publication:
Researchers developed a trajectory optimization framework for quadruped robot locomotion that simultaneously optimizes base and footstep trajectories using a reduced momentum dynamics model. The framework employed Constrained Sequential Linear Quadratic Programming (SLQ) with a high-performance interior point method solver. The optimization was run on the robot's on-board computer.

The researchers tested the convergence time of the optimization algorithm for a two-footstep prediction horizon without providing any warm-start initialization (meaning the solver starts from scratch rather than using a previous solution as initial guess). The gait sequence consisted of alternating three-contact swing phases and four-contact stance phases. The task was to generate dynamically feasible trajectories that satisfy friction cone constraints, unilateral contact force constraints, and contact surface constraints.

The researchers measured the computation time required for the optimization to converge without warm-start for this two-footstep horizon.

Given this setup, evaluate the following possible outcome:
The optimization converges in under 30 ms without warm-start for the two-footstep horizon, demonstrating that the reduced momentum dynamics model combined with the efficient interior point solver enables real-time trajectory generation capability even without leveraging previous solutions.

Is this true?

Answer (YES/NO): NO